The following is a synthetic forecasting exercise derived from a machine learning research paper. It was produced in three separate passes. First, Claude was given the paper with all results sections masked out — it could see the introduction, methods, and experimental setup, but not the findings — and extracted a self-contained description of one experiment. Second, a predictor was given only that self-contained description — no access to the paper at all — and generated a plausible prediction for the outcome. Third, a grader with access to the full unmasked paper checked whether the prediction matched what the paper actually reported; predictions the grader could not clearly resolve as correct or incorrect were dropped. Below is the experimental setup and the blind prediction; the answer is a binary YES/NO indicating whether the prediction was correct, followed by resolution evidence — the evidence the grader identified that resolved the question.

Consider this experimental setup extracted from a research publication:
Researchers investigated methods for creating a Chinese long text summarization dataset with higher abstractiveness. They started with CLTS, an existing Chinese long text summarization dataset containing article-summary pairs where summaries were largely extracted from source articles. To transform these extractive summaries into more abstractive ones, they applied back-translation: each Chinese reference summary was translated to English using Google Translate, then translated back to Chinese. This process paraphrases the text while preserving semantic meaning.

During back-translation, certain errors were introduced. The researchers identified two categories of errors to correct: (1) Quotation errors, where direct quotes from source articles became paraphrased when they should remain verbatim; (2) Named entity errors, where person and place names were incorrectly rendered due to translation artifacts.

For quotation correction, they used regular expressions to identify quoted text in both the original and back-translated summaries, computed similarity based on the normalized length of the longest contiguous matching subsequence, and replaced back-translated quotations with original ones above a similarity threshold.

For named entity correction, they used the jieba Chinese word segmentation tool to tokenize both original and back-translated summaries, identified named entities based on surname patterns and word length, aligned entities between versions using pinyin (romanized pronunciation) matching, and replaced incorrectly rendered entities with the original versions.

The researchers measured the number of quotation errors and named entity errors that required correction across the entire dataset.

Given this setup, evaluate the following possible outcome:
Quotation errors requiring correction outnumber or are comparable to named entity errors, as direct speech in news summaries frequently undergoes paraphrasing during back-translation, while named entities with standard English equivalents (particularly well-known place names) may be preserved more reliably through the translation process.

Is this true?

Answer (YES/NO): NO